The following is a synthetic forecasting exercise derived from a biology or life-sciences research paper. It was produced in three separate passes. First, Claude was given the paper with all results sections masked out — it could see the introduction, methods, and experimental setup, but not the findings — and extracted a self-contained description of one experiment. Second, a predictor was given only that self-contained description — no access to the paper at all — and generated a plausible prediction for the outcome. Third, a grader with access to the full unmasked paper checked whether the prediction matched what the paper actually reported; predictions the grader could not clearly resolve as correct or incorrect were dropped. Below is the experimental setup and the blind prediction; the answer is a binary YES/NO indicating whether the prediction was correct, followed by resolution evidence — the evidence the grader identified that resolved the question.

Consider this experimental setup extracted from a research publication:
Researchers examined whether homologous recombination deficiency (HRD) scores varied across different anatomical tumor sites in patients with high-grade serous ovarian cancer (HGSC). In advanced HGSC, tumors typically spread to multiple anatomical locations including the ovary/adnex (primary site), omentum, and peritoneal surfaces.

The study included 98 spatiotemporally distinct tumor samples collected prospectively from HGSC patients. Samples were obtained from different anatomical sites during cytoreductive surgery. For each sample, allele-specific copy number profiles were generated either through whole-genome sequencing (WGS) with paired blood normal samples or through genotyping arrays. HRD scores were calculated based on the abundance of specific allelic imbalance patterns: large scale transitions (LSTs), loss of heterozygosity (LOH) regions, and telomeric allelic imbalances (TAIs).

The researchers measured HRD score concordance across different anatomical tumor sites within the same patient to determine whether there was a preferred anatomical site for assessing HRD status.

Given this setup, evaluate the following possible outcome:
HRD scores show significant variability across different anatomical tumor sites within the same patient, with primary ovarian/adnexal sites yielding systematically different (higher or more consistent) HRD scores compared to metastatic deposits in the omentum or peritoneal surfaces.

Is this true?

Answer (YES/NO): NO